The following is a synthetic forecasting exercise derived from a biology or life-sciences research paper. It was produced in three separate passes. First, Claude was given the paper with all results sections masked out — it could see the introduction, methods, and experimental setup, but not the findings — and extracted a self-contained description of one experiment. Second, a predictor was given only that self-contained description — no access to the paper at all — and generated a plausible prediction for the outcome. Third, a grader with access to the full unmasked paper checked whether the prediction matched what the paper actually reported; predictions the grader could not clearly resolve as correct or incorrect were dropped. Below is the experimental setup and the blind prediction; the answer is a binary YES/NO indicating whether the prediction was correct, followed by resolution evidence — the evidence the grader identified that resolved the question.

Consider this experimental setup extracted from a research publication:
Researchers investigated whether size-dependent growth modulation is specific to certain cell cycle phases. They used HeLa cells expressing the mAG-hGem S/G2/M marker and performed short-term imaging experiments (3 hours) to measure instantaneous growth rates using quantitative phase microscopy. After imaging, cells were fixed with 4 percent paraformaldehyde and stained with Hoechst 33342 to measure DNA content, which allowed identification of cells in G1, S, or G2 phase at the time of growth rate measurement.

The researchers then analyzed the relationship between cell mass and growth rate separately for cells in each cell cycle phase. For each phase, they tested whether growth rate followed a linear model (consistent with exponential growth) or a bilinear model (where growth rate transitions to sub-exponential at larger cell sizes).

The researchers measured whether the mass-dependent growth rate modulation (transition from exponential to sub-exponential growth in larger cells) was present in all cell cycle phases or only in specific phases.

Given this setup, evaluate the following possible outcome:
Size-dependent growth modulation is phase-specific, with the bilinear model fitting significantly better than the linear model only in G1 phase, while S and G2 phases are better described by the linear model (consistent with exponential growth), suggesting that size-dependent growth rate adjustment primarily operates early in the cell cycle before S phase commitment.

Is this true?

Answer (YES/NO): NO